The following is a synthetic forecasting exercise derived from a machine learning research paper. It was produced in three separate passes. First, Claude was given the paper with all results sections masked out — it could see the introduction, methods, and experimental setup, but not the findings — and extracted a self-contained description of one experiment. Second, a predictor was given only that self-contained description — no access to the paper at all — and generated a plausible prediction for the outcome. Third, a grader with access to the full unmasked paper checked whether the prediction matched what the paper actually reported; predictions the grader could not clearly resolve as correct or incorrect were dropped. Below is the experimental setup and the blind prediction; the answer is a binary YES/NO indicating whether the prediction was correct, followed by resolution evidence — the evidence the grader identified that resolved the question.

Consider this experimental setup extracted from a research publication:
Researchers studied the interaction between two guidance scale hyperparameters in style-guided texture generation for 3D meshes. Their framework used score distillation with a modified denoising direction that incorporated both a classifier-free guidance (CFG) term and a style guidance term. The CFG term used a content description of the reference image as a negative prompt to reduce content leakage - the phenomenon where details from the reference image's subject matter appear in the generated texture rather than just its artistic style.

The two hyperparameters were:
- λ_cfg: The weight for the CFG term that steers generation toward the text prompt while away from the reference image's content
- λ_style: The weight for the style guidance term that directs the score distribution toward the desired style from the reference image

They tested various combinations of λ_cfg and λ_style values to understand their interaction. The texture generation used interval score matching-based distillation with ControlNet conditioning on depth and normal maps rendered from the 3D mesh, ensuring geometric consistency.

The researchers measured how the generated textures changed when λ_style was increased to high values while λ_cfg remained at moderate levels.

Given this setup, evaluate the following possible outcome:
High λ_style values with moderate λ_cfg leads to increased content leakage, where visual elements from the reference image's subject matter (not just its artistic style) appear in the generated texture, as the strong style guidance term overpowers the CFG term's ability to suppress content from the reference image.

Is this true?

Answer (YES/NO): YES